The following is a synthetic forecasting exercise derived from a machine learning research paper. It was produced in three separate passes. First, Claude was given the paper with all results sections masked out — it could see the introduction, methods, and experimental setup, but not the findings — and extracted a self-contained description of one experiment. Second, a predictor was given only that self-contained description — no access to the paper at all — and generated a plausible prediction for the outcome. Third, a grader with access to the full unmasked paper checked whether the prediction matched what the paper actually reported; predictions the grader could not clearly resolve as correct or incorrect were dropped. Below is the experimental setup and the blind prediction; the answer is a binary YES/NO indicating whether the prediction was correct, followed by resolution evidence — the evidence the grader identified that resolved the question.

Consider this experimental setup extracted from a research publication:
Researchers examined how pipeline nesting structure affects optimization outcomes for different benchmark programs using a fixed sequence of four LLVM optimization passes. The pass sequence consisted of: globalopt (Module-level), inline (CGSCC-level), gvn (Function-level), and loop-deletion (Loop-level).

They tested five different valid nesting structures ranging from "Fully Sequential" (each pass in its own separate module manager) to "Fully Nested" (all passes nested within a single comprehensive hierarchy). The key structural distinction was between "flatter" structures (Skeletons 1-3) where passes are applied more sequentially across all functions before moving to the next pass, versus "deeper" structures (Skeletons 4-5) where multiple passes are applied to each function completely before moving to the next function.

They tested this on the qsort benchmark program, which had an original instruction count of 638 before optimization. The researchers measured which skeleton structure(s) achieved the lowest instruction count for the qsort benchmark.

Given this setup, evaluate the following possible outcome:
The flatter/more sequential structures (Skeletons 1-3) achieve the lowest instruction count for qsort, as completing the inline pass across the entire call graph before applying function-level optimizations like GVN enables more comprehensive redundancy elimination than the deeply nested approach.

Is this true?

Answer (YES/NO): NO